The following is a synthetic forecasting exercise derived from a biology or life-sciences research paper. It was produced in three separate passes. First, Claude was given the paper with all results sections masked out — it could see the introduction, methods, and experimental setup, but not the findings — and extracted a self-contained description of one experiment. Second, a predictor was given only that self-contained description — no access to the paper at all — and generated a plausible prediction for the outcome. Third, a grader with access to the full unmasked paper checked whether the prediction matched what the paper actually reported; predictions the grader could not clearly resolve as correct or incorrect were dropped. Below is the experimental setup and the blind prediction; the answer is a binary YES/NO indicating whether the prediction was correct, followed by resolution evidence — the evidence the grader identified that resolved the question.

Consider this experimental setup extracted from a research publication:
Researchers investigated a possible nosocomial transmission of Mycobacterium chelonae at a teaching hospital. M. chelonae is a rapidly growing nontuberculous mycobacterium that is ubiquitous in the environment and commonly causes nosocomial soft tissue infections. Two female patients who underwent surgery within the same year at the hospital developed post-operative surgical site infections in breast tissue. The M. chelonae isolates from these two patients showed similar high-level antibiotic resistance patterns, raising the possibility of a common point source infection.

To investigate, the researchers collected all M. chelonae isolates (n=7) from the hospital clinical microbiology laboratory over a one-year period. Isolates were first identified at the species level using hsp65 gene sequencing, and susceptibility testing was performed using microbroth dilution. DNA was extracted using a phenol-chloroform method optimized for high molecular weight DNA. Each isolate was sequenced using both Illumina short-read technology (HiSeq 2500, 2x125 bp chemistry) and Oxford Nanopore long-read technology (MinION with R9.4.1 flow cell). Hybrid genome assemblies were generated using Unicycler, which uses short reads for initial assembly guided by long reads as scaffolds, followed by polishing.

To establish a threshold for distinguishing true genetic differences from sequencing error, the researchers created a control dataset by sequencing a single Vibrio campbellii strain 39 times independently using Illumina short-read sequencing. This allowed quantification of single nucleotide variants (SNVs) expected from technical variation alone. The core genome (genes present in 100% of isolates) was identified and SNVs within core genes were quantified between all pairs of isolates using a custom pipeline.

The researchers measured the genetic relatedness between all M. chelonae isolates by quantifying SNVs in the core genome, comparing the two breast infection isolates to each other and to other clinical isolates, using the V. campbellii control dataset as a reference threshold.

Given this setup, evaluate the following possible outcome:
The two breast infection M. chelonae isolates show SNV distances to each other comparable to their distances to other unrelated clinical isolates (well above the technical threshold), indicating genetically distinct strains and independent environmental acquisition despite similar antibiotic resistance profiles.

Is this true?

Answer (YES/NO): YES